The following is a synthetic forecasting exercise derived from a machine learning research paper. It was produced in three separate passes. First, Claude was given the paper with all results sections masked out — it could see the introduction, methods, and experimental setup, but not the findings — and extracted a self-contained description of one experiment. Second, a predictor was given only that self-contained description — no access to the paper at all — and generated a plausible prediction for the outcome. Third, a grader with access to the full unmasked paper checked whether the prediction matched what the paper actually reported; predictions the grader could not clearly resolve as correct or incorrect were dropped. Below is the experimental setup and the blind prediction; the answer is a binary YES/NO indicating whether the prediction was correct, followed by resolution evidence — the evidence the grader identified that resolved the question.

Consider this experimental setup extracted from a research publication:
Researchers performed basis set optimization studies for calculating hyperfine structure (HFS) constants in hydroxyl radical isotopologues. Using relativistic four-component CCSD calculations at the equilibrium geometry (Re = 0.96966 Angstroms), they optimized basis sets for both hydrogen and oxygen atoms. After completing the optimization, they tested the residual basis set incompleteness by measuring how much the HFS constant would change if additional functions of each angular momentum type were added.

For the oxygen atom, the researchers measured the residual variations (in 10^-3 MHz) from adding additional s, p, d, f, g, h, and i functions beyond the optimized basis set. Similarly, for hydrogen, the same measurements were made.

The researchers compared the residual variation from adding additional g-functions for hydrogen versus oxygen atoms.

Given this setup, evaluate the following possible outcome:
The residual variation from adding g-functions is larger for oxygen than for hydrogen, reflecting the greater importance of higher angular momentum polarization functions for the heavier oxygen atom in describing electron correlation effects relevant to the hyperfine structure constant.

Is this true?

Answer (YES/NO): YES